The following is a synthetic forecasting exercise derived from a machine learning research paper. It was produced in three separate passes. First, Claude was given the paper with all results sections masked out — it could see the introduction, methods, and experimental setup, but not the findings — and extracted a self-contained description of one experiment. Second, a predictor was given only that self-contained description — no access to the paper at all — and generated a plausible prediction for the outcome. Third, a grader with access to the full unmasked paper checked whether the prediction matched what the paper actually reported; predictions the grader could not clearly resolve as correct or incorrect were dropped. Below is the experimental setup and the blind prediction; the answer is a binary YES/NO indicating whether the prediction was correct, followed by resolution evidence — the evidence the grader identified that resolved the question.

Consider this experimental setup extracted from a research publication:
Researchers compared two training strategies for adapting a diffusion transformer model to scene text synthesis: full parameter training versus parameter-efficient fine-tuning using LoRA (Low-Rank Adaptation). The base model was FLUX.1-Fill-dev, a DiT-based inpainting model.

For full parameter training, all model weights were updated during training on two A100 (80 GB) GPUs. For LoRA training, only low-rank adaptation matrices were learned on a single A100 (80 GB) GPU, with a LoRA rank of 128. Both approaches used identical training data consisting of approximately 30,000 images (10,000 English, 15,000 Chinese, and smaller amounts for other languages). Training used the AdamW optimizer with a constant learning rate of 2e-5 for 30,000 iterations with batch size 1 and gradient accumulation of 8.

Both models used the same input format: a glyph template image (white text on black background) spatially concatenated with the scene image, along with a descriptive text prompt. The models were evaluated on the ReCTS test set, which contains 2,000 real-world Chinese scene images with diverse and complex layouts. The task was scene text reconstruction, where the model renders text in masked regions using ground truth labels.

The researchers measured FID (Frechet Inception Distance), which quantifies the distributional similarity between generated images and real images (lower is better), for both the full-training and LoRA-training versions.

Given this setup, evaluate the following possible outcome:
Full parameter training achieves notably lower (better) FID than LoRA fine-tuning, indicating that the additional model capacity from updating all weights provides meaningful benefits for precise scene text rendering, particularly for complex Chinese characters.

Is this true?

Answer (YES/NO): NO